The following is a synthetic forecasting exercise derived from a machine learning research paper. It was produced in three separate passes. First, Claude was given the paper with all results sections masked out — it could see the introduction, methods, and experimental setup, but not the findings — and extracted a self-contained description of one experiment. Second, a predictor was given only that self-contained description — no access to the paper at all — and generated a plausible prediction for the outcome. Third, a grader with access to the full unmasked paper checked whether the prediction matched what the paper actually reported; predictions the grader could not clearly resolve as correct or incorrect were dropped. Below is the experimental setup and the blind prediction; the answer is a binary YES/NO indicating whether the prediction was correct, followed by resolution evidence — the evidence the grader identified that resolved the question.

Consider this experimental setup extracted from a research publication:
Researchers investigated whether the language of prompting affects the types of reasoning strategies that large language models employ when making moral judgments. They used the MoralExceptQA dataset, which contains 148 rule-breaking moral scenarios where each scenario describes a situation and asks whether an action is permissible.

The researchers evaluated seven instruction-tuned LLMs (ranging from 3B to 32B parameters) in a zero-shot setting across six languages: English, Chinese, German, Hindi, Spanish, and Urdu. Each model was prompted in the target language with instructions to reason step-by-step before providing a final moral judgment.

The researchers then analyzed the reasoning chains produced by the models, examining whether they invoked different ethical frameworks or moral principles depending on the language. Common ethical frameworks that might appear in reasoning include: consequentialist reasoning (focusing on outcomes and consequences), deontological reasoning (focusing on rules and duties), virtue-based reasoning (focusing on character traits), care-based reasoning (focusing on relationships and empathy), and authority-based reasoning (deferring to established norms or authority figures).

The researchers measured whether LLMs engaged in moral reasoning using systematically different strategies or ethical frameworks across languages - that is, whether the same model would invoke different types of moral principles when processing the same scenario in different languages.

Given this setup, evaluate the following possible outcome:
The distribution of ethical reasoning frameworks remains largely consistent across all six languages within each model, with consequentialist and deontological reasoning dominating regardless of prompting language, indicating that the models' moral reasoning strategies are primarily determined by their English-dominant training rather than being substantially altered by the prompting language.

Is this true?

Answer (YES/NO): NO